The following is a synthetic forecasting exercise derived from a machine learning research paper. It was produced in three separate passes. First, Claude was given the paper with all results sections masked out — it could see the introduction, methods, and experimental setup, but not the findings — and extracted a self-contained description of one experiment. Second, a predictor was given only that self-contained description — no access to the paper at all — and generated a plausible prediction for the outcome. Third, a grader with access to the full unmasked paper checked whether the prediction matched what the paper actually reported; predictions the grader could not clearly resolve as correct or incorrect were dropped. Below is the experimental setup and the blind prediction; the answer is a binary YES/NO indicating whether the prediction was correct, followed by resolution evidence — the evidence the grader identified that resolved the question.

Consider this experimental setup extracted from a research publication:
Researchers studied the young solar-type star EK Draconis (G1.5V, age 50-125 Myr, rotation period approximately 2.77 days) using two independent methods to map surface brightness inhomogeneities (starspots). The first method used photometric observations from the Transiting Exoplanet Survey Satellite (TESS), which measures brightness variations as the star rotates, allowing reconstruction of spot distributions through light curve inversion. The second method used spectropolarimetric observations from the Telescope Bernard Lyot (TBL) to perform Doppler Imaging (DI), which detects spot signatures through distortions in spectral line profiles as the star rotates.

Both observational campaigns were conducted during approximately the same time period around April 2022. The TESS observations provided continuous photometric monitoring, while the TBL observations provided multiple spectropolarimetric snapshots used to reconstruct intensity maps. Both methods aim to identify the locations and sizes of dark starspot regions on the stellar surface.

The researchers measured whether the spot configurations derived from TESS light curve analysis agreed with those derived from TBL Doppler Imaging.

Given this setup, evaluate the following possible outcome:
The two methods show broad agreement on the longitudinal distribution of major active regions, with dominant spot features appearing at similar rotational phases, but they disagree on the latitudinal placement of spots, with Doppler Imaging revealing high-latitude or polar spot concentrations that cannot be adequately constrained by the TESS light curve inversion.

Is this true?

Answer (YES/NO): NO